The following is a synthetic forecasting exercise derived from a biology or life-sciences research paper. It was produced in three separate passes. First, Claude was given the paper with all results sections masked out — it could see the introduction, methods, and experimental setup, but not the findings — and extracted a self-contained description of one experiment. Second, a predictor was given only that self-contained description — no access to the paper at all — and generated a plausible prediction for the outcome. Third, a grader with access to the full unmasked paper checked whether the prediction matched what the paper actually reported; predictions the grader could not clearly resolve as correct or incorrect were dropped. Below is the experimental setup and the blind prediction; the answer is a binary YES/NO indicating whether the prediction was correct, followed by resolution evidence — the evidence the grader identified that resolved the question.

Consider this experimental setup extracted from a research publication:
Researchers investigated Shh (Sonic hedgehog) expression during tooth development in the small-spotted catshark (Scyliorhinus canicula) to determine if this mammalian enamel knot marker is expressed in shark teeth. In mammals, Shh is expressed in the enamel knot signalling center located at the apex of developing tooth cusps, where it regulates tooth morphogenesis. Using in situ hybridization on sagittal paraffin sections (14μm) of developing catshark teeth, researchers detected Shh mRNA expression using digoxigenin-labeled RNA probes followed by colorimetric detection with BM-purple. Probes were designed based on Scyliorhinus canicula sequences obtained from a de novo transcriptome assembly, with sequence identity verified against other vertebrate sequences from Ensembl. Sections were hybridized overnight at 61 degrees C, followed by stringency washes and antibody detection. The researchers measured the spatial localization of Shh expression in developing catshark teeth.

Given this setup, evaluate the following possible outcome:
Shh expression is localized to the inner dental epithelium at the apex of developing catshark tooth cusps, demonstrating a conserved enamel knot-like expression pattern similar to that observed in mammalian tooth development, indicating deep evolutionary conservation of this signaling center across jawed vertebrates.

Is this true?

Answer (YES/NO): NO